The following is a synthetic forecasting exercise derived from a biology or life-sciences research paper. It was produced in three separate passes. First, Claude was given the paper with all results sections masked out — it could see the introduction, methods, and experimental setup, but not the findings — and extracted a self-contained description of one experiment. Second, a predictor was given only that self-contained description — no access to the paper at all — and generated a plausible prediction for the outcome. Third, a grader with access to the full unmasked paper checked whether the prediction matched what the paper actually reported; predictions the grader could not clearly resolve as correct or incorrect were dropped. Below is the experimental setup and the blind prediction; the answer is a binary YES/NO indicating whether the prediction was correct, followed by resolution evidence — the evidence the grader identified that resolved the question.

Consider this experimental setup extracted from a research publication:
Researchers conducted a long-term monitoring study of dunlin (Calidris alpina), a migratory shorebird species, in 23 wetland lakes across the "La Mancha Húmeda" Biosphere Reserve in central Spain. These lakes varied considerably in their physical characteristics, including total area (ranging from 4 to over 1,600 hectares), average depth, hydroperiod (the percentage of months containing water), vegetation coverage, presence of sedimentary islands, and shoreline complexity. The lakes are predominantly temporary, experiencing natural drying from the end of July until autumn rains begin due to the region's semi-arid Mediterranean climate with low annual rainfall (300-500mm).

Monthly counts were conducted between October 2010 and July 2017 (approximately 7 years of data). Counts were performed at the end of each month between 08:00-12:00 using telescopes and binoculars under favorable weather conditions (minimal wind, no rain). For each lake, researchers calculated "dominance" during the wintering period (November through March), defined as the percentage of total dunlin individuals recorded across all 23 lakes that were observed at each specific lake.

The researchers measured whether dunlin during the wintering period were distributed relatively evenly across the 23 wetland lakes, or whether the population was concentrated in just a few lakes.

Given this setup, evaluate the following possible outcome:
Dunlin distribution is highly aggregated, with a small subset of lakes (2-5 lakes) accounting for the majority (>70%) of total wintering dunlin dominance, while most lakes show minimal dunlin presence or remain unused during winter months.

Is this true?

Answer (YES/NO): YES